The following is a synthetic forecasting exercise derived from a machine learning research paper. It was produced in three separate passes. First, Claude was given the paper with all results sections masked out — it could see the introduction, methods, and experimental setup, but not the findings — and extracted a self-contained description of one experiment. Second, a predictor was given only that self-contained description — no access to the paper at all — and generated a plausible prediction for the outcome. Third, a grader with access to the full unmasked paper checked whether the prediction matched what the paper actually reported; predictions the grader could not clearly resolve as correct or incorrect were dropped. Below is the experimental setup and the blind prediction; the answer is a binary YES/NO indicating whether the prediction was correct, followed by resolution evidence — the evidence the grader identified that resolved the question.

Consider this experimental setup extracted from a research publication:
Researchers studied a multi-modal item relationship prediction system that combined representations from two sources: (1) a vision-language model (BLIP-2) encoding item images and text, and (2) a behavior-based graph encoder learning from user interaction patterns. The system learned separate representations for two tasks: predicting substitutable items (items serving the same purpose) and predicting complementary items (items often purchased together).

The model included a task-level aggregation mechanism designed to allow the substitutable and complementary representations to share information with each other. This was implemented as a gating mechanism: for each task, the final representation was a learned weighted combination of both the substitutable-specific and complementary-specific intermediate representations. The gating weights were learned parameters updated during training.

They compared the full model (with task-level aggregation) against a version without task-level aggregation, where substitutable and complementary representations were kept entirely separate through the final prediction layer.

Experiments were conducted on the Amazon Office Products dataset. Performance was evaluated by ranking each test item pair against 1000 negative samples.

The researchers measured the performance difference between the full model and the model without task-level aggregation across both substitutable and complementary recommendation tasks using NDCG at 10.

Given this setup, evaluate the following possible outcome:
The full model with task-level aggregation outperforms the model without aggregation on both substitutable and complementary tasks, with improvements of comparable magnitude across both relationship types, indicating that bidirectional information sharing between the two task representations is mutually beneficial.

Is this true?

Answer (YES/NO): NO